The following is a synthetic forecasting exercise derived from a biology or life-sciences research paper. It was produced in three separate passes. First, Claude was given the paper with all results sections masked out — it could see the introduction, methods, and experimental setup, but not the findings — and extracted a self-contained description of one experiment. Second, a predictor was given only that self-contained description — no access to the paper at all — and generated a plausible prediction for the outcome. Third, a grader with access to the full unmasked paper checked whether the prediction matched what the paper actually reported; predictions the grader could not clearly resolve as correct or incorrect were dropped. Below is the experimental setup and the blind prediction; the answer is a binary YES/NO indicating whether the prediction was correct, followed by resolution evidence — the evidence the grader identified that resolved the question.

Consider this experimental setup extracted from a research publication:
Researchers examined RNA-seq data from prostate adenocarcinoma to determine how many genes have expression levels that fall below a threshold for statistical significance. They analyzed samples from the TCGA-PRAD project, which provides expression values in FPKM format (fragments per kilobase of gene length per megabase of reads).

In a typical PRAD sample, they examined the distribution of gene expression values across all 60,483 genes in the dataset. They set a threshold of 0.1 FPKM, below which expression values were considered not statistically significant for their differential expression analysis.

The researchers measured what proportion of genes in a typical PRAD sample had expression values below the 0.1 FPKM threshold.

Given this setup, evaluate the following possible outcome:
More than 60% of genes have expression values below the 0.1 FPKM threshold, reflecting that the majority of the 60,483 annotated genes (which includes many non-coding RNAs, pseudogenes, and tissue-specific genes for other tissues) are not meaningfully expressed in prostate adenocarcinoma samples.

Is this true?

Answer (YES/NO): NO